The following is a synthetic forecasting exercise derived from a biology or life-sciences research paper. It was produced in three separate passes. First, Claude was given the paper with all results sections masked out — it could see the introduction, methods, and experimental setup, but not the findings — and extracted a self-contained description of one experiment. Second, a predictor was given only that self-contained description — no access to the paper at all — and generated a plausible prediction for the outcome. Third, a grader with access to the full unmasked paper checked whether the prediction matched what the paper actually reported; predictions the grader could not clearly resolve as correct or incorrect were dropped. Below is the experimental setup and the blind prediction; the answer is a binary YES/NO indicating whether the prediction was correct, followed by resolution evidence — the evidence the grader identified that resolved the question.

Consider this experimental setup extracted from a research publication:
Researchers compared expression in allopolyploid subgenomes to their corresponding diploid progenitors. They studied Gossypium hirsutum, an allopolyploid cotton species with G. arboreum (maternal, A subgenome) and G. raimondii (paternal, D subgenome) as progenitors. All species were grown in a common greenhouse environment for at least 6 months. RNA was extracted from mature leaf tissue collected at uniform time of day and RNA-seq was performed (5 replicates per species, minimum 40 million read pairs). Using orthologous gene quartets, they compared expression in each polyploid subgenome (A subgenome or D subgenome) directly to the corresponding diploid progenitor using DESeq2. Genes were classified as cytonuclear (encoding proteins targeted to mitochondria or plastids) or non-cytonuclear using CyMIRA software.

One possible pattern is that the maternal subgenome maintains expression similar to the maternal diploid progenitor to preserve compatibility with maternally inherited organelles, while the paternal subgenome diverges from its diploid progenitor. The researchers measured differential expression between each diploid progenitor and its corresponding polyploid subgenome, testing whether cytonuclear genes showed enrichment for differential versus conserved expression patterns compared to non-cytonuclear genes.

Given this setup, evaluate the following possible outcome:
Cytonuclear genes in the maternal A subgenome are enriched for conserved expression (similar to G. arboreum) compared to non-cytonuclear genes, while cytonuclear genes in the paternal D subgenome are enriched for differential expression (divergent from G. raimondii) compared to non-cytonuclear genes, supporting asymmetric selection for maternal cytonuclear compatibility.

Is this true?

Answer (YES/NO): NO